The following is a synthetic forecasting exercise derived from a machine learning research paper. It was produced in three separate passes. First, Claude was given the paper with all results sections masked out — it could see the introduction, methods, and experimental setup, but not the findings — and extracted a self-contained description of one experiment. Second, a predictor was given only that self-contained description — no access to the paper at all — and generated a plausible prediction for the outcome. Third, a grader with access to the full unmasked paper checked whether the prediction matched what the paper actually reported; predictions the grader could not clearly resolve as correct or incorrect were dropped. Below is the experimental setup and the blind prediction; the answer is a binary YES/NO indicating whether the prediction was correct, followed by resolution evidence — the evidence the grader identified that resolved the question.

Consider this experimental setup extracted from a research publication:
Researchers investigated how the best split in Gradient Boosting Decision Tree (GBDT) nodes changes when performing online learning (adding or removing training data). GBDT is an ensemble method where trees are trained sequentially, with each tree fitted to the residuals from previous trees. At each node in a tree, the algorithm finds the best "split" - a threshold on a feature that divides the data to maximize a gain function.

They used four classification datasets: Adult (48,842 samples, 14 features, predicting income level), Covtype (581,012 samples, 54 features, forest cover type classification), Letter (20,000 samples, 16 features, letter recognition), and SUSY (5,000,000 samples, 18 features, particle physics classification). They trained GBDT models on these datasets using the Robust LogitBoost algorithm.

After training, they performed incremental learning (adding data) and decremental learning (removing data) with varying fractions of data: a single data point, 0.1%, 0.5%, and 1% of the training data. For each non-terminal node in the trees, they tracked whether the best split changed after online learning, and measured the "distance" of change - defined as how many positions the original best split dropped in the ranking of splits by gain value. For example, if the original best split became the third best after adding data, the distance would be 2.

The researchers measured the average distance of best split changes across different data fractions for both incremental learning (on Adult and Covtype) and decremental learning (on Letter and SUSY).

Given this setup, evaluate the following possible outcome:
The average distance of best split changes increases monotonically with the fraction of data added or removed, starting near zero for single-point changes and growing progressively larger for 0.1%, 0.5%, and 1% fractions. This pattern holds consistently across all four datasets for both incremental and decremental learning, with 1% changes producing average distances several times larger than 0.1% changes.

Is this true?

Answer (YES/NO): NO